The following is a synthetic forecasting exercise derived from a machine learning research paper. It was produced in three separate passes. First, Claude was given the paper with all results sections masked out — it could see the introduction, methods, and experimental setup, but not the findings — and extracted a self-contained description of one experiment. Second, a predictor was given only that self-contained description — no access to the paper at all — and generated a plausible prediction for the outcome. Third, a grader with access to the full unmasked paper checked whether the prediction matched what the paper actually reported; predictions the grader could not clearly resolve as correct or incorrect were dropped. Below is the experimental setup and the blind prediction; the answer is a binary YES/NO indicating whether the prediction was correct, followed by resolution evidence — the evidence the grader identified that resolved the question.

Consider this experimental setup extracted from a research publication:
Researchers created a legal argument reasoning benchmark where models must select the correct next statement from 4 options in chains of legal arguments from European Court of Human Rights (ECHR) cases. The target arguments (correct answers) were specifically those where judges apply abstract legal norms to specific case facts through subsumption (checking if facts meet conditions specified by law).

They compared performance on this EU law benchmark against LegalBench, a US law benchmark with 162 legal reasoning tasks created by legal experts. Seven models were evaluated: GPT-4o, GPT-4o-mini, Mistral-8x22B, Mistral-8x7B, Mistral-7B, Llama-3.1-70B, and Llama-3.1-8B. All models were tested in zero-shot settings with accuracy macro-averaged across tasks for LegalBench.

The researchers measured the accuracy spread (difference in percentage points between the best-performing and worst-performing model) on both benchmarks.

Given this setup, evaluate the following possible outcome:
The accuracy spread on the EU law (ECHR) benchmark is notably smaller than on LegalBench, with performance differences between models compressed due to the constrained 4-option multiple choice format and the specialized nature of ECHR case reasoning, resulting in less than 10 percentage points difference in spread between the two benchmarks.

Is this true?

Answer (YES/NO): NO